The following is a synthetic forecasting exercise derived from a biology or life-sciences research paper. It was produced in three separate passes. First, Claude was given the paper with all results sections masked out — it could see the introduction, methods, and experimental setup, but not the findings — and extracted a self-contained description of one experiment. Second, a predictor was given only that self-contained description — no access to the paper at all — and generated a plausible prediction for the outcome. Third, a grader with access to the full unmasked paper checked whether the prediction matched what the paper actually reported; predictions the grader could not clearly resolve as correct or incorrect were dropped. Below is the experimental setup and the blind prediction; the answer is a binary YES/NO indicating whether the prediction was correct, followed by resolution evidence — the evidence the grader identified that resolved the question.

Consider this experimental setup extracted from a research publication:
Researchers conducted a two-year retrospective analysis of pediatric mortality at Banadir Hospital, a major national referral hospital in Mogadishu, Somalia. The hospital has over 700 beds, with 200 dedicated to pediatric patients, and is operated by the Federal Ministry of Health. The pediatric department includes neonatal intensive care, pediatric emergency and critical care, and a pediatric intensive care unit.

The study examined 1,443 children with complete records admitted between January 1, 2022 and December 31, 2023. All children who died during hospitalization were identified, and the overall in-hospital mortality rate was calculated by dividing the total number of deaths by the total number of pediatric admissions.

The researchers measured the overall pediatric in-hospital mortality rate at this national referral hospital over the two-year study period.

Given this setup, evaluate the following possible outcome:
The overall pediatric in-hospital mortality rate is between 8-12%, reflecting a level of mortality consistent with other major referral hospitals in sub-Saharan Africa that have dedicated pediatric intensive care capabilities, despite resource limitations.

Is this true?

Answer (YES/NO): NO